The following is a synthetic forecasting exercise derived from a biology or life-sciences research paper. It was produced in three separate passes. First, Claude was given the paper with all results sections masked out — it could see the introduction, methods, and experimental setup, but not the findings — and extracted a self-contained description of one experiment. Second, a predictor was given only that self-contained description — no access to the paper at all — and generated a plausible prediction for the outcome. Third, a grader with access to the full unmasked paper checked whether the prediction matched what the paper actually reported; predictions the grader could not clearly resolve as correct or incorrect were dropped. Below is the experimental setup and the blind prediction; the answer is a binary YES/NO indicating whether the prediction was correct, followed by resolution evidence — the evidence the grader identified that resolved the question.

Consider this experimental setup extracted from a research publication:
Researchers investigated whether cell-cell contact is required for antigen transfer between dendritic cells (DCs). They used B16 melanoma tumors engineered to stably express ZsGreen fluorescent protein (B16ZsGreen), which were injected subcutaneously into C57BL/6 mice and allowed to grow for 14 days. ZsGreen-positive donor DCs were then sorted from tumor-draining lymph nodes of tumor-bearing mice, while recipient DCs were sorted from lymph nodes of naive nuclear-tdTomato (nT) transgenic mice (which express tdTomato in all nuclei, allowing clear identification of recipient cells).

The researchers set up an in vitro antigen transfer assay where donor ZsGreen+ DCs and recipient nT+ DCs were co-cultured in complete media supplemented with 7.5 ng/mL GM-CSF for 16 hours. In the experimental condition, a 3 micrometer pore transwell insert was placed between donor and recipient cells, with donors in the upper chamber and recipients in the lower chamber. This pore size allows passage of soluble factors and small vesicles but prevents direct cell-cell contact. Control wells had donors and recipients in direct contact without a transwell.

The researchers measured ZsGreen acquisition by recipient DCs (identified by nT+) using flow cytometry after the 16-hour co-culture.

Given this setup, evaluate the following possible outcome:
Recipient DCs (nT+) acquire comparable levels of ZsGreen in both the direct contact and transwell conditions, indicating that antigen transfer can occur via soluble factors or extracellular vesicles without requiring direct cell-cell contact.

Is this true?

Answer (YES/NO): NO